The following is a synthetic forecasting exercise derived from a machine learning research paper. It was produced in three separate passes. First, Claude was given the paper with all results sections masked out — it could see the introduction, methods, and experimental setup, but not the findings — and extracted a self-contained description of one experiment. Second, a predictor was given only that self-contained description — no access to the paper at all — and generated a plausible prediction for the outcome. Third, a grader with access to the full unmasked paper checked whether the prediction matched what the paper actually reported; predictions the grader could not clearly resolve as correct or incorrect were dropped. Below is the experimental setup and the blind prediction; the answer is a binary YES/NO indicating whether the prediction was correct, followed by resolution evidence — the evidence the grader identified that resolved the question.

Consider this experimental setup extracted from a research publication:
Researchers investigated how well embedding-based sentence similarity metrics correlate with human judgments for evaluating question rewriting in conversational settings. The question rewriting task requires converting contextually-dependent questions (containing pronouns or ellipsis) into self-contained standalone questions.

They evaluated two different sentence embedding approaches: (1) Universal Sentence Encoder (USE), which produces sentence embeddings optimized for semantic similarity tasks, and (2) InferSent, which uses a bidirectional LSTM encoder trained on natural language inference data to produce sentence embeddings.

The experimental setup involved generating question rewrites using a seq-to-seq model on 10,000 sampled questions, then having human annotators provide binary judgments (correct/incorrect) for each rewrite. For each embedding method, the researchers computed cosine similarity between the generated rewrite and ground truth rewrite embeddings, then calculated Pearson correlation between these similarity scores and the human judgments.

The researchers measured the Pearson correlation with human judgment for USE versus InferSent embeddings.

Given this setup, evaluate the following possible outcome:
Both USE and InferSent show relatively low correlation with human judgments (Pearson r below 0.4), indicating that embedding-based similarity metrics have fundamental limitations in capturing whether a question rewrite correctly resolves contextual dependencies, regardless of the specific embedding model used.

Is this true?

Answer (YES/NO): NO